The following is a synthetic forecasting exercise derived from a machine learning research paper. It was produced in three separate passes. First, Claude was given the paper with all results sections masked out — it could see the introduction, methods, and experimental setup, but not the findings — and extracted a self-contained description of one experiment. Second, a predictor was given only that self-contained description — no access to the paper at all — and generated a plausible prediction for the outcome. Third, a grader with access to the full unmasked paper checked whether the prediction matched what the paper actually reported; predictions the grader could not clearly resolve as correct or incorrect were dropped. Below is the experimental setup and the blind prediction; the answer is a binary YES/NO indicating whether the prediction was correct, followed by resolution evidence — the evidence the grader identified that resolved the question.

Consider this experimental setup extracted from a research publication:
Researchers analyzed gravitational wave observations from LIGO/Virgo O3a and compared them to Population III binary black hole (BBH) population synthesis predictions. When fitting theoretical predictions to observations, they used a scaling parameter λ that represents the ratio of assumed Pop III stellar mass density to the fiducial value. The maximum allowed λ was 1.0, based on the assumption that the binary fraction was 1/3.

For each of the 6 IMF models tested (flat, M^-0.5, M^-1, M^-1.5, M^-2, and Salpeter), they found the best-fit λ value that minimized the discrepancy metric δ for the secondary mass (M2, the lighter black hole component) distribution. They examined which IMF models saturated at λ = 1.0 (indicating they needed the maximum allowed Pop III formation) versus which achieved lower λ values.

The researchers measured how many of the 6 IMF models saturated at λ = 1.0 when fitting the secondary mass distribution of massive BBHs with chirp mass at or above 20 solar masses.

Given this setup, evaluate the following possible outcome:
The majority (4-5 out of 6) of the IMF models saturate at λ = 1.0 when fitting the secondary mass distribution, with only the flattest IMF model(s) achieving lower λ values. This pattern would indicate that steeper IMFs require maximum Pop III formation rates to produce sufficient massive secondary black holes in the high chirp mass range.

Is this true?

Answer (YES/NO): NO